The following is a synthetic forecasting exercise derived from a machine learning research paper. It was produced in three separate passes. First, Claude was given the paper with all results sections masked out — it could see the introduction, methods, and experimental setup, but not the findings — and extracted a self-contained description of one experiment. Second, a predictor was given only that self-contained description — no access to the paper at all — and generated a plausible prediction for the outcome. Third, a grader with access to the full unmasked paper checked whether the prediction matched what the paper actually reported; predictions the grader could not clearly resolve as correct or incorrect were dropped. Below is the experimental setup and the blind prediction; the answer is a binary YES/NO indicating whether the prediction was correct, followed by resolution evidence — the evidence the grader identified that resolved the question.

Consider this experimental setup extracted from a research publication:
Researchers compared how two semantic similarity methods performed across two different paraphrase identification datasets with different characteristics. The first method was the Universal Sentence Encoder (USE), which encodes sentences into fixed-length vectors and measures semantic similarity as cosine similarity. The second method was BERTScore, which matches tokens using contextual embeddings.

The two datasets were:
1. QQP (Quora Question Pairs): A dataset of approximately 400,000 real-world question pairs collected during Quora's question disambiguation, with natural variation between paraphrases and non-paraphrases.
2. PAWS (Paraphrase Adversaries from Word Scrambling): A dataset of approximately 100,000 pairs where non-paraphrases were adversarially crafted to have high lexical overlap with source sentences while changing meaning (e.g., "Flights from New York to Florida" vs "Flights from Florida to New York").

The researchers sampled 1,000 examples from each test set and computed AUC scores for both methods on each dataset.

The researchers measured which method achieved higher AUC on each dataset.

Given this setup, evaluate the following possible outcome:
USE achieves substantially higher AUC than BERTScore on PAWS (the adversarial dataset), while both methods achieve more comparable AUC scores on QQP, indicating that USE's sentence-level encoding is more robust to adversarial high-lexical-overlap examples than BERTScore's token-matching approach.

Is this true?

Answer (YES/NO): NO